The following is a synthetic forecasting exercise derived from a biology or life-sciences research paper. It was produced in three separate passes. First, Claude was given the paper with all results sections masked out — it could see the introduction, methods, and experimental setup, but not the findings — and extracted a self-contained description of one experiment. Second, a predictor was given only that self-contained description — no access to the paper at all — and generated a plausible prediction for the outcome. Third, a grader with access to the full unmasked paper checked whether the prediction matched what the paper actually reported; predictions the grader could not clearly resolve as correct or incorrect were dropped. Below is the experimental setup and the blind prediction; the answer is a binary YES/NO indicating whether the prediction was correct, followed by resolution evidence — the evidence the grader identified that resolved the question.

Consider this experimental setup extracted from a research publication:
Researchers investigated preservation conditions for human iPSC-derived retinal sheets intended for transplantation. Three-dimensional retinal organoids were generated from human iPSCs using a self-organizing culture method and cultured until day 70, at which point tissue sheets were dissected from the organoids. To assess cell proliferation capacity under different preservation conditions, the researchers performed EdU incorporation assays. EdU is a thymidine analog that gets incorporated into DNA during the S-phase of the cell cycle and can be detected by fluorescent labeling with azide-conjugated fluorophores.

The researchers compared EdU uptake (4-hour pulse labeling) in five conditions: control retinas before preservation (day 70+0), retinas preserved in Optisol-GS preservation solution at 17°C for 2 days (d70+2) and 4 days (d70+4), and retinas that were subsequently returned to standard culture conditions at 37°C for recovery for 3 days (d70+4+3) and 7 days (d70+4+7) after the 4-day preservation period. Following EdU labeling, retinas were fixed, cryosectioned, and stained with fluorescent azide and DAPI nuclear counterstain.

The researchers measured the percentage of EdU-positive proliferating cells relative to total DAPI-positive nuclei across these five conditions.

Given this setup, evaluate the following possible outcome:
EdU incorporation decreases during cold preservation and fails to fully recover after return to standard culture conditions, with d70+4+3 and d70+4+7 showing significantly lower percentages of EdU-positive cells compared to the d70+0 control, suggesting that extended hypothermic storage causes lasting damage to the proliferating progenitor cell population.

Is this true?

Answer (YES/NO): NO